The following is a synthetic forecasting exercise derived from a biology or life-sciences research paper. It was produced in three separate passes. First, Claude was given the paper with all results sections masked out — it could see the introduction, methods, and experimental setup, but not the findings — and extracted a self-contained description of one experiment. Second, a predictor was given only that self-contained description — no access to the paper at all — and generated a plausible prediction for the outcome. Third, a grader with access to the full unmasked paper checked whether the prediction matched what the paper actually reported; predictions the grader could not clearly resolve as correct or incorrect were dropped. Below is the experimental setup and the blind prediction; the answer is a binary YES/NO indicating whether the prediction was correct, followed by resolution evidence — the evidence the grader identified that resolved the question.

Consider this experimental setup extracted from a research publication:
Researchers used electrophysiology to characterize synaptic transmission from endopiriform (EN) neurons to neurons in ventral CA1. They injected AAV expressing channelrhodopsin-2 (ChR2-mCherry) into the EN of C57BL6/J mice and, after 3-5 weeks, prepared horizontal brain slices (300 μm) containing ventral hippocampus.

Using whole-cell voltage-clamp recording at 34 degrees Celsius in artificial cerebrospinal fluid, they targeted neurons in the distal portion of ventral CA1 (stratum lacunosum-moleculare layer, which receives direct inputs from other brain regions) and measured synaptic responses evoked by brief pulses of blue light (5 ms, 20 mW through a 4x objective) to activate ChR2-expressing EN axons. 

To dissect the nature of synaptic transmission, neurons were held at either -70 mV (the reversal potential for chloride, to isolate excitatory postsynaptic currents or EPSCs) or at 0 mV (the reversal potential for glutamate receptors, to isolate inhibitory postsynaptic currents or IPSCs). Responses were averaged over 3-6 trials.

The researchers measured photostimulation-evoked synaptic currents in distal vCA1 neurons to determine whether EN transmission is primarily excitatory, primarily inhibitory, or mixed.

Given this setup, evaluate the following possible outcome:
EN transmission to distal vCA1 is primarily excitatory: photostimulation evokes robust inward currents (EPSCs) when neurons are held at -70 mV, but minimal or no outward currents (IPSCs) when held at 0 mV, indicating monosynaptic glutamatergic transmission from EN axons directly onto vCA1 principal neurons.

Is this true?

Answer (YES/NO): NO